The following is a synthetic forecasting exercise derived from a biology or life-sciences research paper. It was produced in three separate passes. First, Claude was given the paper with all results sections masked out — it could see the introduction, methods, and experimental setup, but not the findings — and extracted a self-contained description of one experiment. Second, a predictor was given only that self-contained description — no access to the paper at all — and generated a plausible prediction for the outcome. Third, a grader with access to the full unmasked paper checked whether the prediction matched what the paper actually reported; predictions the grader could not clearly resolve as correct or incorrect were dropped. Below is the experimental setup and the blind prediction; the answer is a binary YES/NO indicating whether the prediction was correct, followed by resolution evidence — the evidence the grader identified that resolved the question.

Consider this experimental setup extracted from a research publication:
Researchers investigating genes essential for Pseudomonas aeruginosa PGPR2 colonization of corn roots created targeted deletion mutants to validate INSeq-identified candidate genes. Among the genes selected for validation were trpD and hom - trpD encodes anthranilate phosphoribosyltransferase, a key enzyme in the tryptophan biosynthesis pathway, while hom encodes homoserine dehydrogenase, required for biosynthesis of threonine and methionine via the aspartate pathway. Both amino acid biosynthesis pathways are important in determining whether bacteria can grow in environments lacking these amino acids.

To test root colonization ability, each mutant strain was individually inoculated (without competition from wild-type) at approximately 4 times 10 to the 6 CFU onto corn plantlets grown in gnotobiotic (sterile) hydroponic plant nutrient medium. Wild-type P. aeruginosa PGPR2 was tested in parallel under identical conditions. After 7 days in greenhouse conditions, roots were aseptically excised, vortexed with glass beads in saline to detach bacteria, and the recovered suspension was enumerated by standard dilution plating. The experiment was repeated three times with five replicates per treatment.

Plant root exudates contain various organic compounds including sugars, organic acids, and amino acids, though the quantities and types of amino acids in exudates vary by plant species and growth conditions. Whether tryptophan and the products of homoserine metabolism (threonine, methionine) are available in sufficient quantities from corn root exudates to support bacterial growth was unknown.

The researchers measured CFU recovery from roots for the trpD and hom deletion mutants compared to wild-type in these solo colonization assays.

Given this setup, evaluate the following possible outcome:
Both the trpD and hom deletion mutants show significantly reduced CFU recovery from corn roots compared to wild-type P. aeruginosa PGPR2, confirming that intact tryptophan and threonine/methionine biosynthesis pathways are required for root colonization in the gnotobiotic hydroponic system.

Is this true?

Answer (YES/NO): YES